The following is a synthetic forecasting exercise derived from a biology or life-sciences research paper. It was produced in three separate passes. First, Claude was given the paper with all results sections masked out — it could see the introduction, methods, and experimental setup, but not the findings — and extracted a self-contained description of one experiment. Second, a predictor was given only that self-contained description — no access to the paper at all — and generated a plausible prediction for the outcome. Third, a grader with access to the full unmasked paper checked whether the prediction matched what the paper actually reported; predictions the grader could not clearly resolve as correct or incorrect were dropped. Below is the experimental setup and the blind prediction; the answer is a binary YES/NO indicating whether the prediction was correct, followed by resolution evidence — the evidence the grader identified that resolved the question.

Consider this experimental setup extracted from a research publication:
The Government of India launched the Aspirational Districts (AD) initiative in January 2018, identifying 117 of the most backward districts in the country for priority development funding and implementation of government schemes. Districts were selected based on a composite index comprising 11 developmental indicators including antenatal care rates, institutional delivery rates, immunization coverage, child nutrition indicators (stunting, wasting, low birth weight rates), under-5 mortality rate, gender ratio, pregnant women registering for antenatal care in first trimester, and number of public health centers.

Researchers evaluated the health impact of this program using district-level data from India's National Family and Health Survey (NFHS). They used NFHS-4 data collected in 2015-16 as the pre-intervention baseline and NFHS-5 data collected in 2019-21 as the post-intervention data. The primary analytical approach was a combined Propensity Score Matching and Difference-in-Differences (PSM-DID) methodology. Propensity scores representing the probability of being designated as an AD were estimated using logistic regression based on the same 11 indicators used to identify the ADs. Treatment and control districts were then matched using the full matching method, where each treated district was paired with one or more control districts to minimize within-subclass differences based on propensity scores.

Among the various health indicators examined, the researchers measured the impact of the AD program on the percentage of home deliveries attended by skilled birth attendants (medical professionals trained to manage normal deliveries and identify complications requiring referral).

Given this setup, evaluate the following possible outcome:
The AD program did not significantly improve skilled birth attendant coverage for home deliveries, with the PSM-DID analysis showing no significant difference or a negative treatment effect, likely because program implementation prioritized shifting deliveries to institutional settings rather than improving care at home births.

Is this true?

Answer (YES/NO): NO